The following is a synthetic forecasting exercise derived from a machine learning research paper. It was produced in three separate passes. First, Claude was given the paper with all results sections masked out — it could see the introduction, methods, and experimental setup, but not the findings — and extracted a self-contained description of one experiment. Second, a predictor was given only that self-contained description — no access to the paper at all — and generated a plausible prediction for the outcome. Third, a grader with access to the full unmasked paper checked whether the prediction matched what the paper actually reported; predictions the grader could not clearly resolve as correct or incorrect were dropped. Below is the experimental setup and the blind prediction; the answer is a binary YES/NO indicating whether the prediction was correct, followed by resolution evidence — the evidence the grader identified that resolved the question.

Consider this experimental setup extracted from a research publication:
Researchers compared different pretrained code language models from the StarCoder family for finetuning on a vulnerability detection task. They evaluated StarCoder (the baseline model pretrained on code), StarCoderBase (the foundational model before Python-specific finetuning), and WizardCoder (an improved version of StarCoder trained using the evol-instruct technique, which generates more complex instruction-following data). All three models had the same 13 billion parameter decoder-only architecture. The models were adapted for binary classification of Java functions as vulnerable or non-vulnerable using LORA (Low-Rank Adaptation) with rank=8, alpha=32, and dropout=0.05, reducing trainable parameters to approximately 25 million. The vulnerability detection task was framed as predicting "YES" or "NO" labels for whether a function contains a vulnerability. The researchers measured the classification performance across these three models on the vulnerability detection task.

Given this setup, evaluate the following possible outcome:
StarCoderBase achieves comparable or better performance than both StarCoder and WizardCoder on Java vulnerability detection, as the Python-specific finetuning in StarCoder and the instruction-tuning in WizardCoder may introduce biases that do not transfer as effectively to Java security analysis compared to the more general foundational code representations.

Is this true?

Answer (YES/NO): YES